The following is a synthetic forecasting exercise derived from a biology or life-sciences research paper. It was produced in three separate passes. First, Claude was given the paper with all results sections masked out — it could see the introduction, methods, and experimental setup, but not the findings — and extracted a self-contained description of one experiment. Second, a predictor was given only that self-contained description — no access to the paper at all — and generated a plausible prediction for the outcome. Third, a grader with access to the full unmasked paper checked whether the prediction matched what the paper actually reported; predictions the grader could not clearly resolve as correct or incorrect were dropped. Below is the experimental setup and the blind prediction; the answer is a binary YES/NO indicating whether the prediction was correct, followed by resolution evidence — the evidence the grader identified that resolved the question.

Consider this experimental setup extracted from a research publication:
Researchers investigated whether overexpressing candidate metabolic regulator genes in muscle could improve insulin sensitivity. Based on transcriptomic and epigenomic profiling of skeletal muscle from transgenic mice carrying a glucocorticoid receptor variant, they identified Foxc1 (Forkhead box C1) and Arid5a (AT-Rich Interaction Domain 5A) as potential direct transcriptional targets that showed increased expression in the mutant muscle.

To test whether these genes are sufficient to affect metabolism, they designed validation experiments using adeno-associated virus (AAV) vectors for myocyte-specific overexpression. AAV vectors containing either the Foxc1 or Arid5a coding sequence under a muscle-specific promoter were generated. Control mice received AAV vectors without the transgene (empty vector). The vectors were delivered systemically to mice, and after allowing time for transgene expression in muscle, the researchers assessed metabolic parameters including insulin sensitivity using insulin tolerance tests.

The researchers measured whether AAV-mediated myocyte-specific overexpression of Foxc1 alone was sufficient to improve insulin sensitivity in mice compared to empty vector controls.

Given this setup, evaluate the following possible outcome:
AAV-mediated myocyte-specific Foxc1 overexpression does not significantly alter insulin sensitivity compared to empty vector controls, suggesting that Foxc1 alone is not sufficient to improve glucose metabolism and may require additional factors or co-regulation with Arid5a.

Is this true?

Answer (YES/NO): NO